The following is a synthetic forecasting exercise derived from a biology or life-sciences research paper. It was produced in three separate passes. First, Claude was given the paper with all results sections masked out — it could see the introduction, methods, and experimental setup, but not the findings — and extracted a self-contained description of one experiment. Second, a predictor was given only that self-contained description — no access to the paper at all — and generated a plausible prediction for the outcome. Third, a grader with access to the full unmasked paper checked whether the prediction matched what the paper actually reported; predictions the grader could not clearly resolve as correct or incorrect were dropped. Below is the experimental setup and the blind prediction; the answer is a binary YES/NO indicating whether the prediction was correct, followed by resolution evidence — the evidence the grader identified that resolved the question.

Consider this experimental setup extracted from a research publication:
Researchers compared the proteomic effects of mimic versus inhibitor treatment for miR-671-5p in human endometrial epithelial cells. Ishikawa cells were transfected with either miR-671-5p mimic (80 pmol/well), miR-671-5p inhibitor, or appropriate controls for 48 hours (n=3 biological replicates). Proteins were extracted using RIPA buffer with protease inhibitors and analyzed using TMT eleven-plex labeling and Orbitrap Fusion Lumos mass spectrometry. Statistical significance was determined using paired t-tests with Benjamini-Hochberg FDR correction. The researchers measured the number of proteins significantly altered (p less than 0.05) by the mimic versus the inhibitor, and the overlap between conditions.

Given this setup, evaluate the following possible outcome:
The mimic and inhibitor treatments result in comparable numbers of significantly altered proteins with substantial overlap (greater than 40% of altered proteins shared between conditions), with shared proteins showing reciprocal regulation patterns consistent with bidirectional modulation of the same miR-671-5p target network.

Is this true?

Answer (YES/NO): NO